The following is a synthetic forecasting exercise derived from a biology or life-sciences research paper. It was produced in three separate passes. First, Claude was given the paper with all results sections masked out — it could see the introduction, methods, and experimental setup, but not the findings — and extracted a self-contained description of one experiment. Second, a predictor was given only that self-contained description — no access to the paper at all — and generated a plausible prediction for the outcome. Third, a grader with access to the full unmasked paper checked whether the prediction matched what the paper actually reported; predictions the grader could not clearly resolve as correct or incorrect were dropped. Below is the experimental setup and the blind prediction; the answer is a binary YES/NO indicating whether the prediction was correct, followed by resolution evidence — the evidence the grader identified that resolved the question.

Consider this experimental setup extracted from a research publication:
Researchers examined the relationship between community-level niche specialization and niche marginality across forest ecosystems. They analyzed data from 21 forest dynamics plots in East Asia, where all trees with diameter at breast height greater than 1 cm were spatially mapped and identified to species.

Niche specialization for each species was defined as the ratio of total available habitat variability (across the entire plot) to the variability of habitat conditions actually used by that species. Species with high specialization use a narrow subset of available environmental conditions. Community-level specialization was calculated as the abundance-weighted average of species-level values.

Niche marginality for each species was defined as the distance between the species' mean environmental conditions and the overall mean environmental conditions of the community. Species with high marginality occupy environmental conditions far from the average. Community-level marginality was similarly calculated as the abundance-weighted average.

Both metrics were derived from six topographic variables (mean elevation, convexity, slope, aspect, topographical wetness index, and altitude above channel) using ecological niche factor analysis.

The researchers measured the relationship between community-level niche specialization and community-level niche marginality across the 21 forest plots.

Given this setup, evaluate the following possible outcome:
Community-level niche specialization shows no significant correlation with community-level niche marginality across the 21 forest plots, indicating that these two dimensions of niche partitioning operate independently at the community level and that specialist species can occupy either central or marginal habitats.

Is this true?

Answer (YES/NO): NO